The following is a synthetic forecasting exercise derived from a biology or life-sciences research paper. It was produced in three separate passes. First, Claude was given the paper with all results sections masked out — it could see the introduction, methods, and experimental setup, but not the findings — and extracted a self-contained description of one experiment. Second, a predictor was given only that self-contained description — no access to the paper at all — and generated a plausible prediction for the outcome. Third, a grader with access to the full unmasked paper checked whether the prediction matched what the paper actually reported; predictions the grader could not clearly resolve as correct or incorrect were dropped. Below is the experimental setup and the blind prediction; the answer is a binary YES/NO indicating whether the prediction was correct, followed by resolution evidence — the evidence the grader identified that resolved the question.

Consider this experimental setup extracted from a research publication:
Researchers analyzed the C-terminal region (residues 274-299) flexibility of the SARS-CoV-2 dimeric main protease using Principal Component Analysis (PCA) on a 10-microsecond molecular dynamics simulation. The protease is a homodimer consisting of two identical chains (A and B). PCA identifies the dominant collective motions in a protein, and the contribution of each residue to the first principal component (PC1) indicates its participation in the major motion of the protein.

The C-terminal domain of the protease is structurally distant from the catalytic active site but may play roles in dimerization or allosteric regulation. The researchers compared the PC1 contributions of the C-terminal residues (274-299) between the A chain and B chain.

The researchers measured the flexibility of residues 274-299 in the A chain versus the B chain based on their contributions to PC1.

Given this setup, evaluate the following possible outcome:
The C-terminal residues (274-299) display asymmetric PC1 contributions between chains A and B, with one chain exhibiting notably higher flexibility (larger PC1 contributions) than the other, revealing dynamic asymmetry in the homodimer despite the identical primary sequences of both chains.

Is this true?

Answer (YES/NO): YES